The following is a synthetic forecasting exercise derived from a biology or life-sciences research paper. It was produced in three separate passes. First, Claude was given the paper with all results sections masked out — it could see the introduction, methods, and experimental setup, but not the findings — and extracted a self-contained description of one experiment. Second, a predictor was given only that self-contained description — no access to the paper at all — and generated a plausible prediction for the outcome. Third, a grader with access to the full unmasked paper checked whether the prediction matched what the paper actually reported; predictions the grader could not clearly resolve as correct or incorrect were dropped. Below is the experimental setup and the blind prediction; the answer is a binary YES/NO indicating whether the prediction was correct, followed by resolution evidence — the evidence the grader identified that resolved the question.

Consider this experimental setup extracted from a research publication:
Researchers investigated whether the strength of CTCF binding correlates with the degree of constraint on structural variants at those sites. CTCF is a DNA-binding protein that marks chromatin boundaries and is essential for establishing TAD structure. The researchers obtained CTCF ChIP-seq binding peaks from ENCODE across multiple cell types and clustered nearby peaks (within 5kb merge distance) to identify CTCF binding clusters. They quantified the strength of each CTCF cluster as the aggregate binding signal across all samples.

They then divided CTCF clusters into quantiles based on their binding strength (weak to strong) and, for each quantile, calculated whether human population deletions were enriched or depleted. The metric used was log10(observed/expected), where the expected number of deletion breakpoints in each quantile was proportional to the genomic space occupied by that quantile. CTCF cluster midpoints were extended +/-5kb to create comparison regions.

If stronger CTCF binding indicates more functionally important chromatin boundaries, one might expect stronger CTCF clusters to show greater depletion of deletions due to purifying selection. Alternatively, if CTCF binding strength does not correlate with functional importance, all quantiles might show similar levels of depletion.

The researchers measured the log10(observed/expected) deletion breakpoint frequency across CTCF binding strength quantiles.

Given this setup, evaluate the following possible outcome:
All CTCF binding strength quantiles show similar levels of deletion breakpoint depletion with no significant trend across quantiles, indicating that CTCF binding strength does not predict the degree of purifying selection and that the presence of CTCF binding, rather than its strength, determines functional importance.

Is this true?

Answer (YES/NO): NO